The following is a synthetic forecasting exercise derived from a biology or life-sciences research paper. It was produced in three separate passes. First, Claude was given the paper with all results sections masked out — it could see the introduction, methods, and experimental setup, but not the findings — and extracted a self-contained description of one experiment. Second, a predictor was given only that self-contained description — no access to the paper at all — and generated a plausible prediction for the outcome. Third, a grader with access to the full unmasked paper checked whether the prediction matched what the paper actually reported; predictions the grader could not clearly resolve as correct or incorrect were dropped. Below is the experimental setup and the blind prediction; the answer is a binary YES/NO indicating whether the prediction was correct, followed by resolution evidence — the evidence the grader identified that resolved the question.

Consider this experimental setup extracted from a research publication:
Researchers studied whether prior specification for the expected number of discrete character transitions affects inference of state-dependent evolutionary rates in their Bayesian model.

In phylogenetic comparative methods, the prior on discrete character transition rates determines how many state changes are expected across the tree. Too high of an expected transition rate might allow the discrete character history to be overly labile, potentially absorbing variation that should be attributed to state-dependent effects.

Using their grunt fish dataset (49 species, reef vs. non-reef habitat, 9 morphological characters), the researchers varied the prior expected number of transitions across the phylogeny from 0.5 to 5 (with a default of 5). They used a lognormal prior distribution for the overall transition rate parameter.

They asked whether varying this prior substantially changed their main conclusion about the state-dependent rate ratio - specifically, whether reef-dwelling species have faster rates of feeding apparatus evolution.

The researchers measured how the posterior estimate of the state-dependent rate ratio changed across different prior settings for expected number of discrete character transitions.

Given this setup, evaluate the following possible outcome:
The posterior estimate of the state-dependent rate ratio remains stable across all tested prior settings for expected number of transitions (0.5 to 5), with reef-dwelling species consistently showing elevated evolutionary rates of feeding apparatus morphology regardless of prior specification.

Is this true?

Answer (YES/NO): YES